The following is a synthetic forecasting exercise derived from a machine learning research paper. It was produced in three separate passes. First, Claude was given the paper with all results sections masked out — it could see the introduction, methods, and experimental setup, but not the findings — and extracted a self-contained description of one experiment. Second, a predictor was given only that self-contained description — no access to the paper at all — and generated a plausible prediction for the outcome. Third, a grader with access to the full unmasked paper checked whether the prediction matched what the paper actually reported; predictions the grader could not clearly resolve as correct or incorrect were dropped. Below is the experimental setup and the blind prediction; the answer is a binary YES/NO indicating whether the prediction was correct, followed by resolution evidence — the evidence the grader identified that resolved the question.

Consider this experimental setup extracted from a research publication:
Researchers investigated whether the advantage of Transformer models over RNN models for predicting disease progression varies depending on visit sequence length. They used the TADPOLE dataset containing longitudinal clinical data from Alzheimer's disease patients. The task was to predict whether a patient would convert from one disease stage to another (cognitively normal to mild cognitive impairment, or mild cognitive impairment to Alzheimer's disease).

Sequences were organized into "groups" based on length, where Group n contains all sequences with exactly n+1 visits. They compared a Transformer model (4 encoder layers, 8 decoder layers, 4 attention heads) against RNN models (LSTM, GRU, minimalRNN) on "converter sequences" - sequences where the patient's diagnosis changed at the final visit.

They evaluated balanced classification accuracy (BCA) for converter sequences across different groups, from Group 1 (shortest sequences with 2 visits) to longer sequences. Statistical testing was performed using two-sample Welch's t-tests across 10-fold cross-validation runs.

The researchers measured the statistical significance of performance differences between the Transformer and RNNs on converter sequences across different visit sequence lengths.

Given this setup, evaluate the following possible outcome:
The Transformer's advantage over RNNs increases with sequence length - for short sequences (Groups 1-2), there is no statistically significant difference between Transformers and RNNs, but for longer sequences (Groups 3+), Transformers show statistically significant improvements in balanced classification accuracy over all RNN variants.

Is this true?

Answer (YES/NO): NO